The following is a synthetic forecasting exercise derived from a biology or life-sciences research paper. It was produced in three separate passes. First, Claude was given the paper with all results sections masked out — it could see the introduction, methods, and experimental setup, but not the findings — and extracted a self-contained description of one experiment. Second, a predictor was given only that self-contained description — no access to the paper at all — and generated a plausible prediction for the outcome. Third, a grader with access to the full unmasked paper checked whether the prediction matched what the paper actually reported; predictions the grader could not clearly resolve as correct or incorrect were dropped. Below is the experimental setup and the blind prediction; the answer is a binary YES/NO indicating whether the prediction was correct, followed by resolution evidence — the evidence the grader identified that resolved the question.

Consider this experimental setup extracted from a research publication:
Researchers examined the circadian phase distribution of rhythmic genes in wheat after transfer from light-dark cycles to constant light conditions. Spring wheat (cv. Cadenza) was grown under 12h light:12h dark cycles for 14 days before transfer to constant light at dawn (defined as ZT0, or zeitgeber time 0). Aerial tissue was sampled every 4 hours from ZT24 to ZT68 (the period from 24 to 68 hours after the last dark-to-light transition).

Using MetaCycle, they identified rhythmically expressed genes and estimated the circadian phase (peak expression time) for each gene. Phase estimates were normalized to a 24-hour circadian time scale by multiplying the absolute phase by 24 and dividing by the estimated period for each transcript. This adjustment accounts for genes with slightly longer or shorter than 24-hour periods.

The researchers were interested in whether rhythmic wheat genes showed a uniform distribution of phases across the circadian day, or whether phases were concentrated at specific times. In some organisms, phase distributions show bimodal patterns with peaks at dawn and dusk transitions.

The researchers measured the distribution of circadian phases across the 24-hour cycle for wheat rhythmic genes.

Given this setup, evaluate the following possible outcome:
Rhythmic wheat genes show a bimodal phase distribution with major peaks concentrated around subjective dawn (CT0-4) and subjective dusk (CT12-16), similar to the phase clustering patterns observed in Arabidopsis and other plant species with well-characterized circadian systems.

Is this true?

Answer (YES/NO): NO